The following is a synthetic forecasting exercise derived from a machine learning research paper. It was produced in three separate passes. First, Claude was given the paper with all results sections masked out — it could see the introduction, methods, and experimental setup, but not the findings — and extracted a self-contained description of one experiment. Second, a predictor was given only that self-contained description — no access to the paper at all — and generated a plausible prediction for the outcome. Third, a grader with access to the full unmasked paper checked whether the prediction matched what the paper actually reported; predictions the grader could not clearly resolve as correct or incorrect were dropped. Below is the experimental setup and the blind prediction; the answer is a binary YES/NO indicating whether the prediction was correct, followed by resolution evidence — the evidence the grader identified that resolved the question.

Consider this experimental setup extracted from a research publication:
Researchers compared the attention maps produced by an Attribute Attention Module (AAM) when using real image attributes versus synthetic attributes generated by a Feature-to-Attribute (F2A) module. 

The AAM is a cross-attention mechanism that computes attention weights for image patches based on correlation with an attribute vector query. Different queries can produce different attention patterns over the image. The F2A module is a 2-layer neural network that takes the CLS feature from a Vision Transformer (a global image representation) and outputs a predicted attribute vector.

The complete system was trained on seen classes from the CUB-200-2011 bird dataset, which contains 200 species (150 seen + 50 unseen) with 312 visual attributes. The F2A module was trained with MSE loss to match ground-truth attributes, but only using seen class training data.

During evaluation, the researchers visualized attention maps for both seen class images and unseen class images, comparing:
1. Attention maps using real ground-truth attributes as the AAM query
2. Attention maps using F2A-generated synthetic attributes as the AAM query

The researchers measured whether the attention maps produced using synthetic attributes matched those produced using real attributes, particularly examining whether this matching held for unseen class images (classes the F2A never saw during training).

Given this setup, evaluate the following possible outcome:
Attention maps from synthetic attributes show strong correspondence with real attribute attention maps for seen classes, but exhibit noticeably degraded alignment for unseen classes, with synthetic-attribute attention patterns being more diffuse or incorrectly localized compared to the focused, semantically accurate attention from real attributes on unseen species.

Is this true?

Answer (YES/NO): NO